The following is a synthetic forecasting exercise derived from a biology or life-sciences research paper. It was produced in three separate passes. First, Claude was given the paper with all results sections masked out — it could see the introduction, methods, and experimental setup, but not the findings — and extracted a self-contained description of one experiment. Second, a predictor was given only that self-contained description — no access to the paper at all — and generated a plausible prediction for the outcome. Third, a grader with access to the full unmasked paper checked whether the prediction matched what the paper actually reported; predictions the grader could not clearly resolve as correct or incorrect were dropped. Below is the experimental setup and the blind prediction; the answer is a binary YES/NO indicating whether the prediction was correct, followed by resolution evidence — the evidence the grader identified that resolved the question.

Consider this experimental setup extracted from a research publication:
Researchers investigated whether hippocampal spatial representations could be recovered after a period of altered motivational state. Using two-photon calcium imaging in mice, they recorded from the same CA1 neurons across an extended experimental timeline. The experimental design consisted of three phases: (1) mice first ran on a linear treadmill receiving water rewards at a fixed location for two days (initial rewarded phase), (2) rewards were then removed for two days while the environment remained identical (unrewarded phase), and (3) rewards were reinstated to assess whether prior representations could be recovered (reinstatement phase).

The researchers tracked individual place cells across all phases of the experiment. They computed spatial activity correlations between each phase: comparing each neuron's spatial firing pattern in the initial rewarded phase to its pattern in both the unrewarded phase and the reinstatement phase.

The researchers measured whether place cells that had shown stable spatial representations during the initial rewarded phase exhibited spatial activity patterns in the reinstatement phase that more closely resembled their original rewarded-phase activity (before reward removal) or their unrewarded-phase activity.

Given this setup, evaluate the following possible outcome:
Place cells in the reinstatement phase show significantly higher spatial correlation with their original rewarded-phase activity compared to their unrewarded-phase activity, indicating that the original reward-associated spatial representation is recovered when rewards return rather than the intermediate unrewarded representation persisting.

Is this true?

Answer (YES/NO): NO